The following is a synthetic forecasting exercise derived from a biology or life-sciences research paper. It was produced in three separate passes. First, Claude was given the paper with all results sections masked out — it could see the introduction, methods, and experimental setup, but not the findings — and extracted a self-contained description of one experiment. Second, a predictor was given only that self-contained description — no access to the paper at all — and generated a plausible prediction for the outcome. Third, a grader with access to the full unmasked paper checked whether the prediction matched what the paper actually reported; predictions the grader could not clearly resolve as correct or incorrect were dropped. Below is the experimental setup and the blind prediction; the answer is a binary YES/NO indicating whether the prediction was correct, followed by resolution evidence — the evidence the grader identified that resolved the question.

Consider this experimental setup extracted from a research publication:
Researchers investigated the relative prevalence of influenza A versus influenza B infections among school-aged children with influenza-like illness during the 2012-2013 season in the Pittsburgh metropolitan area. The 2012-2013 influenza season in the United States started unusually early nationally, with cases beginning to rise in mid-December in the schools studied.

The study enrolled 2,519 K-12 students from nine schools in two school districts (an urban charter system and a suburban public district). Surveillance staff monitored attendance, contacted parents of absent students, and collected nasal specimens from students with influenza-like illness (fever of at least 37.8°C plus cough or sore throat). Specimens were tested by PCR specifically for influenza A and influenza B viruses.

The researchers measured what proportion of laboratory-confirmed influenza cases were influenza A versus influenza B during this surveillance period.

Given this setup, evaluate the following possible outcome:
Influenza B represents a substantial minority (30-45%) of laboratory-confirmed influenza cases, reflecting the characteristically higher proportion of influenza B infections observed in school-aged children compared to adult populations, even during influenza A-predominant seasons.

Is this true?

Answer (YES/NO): NO